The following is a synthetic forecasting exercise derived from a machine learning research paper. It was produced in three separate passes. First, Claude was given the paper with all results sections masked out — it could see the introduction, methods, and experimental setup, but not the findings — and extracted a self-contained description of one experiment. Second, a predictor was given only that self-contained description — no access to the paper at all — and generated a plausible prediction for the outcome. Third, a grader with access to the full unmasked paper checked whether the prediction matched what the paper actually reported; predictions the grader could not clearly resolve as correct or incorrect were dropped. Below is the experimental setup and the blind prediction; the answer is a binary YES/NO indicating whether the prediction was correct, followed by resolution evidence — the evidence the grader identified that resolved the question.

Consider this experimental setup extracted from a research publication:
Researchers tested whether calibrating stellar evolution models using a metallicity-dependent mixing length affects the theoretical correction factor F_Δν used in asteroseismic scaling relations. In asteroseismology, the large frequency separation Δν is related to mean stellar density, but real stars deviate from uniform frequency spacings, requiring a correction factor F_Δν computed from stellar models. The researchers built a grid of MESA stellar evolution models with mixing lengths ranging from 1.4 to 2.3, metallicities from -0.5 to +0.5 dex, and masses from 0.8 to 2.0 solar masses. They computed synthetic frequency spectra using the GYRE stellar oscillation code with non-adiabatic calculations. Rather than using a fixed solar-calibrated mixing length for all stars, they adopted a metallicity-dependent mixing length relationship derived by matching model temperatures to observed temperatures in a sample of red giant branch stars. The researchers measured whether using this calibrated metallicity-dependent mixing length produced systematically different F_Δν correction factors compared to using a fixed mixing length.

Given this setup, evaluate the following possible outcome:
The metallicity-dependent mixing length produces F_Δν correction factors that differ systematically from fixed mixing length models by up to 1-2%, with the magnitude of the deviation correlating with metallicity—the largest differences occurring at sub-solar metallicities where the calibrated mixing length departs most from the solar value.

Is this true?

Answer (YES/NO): NO